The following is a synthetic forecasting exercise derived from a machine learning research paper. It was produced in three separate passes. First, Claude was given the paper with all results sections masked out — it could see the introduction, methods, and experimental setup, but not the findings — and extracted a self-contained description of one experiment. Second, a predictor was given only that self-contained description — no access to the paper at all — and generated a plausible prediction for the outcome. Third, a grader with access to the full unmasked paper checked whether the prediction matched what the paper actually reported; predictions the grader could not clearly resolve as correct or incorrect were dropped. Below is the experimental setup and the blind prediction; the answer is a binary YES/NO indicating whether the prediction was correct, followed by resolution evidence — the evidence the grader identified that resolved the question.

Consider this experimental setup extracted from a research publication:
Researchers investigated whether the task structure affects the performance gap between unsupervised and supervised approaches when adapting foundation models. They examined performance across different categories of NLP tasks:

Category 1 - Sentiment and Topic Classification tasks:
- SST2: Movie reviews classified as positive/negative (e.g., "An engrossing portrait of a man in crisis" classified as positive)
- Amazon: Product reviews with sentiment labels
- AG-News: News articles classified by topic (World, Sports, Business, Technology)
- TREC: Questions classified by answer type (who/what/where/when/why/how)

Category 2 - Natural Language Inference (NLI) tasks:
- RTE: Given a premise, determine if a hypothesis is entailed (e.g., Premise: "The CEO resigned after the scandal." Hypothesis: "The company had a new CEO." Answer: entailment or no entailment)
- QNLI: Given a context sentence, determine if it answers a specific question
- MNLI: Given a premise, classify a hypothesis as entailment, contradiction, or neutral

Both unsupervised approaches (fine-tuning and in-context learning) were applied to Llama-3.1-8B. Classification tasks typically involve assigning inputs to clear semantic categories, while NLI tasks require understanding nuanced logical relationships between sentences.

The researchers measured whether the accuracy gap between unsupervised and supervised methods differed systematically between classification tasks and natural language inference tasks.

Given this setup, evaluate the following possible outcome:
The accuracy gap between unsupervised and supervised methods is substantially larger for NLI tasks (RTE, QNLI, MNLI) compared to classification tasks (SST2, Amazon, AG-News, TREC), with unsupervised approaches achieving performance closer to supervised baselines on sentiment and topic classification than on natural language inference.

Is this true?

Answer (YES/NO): NO